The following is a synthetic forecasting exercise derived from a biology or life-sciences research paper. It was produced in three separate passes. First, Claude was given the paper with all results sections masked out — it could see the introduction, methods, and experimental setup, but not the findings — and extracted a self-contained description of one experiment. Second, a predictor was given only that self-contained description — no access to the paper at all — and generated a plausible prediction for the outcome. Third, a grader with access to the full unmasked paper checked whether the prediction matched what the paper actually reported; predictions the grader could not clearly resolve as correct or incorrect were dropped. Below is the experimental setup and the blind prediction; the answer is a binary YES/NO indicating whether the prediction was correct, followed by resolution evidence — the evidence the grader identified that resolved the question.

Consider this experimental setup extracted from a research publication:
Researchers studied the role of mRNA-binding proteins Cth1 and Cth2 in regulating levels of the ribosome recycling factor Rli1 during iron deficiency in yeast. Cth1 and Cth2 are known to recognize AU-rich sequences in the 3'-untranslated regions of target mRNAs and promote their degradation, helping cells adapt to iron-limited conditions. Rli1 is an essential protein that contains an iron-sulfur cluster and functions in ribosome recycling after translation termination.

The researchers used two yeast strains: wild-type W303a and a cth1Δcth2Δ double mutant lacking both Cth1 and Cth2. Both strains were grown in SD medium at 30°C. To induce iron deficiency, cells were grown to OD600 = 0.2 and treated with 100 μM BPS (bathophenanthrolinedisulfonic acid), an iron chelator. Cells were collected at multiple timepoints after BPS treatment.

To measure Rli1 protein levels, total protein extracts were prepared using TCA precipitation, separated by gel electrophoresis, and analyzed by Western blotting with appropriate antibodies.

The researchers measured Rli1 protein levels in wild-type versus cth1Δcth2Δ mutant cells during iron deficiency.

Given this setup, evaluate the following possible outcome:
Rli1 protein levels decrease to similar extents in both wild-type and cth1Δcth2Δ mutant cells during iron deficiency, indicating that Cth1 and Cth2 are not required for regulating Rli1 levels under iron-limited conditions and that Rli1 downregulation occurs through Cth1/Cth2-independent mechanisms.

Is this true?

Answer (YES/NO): NO